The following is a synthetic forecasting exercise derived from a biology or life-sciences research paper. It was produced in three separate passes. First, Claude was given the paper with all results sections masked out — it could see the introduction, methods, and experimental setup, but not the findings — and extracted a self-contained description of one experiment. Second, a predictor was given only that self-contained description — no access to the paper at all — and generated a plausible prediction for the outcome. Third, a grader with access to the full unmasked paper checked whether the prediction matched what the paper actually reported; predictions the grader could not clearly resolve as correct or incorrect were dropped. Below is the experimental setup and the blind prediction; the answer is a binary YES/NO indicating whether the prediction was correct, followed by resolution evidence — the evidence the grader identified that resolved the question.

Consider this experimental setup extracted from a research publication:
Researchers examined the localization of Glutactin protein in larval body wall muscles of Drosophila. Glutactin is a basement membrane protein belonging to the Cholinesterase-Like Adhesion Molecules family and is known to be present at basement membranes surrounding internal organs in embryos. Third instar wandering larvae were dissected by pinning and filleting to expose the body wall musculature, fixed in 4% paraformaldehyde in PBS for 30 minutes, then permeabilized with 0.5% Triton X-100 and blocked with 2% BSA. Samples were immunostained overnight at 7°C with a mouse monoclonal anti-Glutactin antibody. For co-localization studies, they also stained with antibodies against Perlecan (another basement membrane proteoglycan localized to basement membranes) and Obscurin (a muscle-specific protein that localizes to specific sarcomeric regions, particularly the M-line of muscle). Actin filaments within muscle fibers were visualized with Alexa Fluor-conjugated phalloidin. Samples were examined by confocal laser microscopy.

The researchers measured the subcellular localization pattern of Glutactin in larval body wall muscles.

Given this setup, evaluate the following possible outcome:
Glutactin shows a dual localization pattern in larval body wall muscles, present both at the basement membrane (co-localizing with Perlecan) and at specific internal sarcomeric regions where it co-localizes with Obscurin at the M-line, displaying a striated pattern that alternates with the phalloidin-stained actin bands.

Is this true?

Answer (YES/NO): NO